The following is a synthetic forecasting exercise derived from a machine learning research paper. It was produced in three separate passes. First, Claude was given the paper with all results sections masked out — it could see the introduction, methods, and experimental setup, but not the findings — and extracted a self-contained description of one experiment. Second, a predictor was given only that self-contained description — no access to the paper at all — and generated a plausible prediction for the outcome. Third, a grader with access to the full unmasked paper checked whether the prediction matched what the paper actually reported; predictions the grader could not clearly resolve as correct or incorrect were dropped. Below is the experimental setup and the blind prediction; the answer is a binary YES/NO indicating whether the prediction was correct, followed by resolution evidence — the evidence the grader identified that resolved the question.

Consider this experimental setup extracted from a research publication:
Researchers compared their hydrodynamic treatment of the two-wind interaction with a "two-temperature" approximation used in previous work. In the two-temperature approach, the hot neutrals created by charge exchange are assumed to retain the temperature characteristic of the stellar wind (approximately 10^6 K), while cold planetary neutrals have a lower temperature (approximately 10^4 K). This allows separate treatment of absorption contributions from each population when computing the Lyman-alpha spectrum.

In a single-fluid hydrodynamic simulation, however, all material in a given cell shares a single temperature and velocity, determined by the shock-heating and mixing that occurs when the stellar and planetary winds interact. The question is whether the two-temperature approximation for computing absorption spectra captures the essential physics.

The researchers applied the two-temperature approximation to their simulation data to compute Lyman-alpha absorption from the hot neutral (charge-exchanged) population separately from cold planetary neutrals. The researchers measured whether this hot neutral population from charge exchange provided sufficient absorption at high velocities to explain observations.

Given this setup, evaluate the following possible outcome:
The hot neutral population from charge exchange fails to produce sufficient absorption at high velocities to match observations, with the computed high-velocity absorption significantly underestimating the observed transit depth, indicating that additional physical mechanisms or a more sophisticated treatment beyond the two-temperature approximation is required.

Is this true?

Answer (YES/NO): YES